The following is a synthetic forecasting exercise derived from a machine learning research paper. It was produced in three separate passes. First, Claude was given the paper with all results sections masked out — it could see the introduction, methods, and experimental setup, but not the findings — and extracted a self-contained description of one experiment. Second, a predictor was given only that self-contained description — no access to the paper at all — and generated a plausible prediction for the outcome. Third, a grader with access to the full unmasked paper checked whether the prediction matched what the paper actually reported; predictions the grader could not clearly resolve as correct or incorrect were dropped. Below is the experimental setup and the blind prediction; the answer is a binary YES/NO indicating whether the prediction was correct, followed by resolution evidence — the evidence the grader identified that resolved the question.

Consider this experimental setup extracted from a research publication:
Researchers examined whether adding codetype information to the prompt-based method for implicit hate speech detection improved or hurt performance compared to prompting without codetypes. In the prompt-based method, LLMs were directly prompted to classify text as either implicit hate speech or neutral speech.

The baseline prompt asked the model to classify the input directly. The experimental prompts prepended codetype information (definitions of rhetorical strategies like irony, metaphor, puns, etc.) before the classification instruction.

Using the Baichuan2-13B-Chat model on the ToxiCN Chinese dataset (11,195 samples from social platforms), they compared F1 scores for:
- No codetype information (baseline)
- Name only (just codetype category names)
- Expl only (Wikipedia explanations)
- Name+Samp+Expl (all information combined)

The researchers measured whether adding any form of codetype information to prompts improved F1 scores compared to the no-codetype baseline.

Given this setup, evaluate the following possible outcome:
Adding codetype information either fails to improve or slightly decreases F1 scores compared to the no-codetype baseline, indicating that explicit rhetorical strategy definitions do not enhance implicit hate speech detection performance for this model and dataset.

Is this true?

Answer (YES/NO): YES